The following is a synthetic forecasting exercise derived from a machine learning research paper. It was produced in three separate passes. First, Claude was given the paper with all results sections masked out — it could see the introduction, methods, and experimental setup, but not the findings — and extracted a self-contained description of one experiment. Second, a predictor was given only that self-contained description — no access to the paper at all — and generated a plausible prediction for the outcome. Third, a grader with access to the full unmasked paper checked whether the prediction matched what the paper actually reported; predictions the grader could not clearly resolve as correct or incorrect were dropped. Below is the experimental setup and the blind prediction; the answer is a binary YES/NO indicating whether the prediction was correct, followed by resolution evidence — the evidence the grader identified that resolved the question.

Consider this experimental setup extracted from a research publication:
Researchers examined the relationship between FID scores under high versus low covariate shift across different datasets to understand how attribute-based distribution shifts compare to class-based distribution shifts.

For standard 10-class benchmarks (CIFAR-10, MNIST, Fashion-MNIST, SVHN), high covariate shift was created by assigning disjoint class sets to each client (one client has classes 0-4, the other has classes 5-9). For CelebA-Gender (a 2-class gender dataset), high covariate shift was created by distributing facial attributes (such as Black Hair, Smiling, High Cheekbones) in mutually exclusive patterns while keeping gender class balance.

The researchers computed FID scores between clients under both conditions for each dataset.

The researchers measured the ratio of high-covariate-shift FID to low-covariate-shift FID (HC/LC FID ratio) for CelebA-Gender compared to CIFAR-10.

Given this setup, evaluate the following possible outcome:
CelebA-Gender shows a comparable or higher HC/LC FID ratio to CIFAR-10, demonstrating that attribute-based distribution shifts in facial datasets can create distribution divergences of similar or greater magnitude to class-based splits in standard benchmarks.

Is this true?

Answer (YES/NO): NO